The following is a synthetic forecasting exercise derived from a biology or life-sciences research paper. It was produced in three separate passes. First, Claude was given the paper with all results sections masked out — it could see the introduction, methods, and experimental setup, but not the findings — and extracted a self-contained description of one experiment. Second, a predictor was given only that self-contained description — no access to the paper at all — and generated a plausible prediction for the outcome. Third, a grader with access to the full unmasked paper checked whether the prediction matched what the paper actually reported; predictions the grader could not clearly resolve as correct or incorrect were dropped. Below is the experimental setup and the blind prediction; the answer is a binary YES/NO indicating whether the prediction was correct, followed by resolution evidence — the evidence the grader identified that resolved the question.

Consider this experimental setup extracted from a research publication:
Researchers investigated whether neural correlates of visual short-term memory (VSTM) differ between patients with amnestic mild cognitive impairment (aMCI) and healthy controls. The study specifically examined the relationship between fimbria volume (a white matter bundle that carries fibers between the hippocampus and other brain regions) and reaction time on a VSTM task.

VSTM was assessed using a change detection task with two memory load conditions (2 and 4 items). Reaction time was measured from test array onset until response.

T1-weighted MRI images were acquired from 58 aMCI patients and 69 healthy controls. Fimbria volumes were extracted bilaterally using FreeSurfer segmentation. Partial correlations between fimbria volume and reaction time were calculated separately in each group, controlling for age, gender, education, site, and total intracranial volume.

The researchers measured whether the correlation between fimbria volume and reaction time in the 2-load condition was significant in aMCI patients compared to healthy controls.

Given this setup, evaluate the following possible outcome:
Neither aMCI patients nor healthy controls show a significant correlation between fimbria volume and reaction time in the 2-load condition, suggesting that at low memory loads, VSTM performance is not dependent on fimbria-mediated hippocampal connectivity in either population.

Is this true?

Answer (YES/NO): NO